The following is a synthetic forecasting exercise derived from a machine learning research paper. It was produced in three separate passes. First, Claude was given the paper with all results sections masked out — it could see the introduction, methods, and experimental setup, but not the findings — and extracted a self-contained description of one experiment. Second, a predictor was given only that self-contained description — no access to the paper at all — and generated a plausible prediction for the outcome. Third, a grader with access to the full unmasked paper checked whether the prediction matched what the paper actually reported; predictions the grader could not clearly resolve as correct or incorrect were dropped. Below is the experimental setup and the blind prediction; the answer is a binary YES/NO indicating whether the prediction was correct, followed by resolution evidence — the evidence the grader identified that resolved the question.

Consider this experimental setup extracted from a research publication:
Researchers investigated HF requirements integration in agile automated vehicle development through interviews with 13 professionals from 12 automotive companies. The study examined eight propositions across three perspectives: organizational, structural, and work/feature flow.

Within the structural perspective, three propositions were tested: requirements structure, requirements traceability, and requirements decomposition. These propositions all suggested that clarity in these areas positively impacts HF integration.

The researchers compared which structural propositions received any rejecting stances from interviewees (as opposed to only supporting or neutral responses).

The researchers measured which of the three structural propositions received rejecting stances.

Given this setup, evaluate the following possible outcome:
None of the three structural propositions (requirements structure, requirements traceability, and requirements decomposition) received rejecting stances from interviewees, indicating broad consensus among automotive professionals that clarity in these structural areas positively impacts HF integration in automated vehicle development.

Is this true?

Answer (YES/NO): NO